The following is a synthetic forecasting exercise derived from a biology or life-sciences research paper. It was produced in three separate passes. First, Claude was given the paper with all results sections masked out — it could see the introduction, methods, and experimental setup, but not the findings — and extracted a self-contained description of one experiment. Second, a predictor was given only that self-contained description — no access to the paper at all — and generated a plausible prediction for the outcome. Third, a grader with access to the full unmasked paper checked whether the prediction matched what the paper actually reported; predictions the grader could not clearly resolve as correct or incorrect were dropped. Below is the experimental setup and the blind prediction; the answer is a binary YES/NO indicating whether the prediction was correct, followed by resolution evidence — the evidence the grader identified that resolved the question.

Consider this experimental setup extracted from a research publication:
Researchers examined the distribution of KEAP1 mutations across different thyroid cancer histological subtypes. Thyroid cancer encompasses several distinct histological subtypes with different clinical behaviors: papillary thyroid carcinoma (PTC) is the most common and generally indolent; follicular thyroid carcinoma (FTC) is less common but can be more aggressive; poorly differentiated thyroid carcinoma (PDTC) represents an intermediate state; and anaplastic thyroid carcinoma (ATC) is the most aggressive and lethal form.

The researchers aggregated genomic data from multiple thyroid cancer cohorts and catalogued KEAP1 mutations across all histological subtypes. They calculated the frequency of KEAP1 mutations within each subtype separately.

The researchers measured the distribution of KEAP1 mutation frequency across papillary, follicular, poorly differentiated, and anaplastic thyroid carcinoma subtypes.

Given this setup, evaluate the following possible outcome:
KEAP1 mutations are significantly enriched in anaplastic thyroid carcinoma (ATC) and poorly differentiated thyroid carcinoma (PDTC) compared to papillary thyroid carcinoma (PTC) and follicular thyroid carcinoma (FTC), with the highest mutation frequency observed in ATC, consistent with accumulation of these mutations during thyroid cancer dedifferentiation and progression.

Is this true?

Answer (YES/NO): NO